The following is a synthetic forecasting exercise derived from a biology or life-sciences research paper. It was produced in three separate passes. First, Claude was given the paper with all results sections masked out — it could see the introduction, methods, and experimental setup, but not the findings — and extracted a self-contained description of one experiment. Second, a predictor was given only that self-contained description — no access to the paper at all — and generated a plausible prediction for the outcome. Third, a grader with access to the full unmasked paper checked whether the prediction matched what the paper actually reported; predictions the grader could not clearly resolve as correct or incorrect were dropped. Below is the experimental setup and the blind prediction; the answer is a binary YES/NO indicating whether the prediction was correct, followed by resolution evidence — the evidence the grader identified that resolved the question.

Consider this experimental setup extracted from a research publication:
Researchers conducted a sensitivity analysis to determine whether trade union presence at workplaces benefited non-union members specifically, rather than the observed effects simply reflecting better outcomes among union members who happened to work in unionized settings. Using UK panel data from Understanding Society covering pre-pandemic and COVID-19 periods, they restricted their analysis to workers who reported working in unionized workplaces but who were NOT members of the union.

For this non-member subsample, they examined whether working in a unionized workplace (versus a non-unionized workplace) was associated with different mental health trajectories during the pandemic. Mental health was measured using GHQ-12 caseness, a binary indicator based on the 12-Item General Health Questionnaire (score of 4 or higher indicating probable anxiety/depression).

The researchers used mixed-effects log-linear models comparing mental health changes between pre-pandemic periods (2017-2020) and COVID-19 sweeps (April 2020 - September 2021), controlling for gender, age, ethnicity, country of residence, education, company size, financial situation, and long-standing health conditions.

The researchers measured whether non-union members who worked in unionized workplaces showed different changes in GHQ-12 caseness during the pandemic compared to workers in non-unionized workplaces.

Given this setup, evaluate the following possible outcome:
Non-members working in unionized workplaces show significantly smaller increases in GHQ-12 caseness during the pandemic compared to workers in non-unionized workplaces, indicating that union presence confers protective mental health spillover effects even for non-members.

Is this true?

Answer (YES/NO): NO